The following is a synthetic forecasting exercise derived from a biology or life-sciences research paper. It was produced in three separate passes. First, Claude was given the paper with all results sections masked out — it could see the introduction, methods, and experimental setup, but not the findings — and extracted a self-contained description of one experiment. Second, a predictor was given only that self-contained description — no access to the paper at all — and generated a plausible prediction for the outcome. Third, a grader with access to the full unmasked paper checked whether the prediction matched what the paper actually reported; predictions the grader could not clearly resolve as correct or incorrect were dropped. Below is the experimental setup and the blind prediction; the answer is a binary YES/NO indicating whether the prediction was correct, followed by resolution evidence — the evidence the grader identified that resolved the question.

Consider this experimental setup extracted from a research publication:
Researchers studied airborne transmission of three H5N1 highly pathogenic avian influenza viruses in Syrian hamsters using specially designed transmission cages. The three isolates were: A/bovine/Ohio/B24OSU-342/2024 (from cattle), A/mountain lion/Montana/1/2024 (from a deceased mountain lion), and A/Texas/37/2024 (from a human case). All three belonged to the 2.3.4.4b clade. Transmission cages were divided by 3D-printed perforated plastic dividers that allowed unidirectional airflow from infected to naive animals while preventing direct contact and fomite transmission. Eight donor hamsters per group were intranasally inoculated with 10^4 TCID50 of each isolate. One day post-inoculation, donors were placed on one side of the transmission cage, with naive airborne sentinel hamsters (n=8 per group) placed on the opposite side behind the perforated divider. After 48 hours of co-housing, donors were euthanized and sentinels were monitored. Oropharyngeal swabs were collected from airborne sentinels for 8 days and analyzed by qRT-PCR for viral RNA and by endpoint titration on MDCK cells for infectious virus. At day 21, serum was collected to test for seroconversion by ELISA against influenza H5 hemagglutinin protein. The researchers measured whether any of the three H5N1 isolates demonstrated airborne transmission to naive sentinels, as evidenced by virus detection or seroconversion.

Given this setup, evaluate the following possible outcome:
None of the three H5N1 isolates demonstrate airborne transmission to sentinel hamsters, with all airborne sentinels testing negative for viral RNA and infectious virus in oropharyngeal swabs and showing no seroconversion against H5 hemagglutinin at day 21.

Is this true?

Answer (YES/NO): NO